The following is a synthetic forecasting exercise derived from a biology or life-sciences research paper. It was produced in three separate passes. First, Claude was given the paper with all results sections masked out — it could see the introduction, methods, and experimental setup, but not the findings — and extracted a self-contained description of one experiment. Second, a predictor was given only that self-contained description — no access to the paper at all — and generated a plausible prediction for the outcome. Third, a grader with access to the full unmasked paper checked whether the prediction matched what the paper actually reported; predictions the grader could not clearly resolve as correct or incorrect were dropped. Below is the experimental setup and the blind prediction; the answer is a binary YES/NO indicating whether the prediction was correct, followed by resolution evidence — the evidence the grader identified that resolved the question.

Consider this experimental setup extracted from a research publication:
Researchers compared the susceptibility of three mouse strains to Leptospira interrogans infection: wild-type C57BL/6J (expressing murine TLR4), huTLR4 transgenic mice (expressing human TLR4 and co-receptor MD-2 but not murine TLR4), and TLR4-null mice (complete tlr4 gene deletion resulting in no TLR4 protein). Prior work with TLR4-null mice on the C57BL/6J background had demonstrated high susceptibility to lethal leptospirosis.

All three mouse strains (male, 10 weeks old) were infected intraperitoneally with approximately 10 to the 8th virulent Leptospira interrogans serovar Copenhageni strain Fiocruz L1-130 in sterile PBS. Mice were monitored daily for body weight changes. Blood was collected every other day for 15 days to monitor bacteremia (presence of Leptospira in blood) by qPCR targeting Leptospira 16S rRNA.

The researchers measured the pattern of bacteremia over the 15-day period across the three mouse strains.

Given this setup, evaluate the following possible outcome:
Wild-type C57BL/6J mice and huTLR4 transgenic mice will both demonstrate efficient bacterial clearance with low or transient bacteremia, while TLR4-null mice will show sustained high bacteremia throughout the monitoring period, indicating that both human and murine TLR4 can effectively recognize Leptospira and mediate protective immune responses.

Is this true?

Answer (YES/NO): NO